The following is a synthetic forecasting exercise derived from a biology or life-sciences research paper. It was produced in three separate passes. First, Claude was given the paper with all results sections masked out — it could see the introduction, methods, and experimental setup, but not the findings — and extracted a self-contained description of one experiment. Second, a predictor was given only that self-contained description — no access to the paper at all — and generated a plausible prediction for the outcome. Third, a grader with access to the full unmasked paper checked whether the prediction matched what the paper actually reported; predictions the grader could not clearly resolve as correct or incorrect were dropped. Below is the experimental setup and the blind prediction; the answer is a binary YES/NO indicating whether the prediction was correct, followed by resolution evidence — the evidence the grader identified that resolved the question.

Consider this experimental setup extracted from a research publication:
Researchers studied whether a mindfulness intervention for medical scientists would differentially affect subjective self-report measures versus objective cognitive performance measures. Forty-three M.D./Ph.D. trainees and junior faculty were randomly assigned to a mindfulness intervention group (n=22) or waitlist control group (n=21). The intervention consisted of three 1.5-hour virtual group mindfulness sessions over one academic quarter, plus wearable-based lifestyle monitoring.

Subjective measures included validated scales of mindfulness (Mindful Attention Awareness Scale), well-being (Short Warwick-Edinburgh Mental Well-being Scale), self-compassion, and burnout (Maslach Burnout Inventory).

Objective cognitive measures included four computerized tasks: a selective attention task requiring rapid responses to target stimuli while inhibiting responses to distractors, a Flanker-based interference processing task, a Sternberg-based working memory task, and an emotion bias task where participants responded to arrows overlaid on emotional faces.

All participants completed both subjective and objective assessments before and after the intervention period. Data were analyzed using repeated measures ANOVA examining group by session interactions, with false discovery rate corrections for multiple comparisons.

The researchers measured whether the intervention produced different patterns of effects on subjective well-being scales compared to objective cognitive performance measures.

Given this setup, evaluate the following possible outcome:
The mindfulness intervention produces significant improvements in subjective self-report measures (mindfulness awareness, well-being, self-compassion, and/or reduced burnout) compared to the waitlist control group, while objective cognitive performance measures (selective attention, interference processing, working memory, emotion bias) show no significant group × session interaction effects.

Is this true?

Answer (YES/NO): NO